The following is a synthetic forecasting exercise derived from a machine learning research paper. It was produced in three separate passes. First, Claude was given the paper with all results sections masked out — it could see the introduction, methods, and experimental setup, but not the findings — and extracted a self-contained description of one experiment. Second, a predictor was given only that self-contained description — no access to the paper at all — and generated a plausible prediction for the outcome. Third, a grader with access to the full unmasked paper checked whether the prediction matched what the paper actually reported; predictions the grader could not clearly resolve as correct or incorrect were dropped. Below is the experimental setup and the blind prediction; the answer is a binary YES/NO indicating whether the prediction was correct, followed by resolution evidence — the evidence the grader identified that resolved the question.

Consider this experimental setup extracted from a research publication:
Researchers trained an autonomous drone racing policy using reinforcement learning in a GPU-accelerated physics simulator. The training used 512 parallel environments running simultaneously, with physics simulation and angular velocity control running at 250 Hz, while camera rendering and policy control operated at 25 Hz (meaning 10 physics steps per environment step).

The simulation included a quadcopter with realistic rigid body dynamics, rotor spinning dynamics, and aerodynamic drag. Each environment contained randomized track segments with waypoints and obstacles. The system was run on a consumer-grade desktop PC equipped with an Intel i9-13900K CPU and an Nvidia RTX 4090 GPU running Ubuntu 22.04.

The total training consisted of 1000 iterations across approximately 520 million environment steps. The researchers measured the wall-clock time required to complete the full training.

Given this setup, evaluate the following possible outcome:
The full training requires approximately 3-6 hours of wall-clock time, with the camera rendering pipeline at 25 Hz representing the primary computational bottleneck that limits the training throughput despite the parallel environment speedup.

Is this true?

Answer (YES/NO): NO